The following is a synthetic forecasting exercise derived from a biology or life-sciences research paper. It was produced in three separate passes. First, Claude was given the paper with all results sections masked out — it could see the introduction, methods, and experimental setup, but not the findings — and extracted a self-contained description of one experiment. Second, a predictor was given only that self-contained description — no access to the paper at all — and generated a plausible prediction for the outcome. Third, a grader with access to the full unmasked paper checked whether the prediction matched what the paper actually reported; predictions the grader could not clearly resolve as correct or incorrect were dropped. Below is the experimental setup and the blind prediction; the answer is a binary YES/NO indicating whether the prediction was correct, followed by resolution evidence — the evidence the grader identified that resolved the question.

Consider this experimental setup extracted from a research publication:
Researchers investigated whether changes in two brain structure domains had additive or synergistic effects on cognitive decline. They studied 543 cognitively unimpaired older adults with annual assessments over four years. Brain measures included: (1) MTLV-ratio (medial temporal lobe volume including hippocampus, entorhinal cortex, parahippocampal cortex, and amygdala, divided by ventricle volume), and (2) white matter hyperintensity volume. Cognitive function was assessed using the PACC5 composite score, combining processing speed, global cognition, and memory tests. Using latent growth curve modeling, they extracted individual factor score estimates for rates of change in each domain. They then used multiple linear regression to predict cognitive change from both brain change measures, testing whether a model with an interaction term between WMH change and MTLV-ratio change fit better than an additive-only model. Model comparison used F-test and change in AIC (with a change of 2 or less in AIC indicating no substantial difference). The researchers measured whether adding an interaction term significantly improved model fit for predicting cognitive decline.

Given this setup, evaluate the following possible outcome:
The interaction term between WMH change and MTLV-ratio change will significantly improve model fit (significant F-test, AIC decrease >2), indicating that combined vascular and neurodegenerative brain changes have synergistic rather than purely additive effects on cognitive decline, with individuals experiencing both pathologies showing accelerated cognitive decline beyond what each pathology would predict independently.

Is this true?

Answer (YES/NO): NO